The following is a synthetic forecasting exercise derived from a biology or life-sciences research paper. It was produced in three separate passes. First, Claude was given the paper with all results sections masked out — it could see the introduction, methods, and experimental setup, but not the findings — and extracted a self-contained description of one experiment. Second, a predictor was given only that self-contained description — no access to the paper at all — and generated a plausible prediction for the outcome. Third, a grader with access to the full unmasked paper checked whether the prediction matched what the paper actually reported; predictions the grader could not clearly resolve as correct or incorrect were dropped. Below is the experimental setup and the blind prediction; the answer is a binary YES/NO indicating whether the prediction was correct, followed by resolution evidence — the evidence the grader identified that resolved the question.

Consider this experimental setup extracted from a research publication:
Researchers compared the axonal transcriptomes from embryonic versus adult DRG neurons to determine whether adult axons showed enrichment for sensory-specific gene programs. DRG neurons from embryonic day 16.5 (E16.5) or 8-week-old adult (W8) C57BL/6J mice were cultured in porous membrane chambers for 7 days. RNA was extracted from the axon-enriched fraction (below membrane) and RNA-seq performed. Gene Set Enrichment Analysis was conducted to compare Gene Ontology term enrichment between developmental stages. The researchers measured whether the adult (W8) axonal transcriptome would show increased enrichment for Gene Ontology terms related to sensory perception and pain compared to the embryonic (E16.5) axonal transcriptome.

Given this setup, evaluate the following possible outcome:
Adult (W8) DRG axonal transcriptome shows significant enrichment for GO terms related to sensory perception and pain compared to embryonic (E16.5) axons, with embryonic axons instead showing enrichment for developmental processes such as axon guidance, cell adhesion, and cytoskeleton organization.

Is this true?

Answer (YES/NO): NO